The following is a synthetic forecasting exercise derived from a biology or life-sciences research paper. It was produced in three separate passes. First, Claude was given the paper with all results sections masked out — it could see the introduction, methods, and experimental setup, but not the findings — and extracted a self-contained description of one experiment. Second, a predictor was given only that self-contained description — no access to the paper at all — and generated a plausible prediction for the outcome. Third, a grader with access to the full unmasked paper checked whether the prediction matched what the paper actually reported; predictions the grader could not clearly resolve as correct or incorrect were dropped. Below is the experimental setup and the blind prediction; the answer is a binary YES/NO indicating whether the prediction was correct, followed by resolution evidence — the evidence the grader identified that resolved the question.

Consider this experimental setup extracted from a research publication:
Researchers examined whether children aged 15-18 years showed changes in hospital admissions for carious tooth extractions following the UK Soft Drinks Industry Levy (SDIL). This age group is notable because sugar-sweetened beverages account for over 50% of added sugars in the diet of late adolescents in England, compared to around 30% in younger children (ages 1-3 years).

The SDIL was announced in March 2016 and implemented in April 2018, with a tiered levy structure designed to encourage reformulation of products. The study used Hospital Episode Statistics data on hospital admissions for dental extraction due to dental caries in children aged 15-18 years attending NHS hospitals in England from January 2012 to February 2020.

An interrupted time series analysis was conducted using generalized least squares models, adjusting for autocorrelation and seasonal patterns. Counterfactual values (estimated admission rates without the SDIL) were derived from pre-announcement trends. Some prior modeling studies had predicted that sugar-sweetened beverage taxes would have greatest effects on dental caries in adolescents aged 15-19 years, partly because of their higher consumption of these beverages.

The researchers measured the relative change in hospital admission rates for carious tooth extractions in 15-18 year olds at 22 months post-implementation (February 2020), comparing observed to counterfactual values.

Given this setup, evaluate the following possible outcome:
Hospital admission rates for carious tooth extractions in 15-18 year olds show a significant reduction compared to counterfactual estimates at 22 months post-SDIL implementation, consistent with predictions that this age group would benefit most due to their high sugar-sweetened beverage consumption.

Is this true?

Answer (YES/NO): NO